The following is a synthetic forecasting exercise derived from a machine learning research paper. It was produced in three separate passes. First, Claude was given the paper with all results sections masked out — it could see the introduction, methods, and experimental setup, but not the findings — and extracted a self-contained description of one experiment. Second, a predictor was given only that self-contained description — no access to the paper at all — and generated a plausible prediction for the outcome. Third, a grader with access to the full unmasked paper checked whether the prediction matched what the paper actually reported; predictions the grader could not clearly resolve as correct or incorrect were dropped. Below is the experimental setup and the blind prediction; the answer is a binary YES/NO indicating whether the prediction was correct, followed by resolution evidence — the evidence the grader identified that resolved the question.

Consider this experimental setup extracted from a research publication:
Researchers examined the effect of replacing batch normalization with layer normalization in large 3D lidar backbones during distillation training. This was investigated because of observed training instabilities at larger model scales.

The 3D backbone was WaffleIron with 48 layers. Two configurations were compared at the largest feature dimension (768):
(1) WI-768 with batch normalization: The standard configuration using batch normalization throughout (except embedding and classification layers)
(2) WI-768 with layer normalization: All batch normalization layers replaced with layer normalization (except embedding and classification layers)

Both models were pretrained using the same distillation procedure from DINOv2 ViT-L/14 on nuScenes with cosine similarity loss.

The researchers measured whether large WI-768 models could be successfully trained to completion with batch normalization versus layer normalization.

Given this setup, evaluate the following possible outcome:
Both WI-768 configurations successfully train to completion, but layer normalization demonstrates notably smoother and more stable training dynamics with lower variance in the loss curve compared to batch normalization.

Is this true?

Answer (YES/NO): NO